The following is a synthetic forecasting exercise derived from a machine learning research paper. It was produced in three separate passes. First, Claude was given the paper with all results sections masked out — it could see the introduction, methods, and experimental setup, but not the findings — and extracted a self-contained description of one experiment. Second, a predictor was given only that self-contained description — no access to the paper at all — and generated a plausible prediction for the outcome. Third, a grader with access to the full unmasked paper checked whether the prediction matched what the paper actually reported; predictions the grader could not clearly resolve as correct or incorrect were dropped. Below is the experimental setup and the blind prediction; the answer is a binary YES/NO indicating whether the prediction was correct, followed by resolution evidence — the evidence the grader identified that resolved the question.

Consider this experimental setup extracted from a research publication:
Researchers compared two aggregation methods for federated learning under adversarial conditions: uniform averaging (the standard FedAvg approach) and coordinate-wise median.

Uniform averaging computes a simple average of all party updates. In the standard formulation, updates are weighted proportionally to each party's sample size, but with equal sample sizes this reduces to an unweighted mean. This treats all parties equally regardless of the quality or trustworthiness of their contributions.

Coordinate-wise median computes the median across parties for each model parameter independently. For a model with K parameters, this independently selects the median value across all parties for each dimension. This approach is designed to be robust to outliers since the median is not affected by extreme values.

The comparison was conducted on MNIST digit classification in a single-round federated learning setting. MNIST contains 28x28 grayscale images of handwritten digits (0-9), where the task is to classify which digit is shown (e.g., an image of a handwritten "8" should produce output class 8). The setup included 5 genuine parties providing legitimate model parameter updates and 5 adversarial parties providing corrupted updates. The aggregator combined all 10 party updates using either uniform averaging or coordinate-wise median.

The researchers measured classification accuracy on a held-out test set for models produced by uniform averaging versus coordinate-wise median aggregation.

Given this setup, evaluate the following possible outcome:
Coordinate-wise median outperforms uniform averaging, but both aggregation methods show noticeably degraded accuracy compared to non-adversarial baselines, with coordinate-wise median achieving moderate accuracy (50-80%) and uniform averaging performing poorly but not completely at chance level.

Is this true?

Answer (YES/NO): YES